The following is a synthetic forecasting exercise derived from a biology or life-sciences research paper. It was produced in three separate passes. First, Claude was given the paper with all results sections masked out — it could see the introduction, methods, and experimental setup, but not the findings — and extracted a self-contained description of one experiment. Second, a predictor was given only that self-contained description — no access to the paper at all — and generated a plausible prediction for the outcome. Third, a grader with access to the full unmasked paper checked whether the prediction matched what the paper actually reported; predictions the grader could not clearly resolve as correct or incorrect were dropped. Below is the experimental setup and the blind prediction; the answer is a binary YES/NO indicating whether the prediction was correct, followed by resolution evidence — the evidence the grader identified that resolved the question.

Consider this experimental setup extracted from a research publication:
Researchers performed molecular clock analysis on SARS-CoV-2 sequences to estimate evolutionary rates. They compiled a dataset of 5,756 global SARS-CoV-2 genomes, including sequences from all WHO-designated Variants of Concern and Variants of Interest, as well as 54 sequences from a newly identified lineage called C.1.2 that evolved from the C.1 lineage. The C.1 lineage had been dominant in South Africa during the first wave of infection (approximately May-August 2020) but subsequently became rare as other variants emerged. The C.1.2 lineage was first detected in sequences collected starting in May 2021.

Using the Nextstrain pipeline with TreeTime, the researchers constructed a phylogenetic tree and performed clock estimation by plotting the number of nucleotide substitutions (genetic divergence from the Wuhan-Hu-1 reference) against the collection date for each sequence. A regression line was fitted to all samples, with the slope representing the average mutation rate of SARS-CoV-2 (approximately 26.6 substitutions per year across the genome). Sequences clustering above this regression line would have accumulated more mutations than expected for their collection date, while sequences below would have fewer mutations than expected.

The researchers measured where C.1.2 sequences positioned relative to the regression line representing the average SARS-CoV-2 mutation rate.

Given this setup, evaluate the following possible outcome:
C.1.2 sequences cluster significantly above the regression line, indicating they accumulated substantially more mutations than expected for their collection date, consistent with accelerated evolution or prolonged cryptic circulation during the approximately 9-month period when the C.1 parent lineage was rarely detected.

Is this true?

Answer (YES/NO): YES